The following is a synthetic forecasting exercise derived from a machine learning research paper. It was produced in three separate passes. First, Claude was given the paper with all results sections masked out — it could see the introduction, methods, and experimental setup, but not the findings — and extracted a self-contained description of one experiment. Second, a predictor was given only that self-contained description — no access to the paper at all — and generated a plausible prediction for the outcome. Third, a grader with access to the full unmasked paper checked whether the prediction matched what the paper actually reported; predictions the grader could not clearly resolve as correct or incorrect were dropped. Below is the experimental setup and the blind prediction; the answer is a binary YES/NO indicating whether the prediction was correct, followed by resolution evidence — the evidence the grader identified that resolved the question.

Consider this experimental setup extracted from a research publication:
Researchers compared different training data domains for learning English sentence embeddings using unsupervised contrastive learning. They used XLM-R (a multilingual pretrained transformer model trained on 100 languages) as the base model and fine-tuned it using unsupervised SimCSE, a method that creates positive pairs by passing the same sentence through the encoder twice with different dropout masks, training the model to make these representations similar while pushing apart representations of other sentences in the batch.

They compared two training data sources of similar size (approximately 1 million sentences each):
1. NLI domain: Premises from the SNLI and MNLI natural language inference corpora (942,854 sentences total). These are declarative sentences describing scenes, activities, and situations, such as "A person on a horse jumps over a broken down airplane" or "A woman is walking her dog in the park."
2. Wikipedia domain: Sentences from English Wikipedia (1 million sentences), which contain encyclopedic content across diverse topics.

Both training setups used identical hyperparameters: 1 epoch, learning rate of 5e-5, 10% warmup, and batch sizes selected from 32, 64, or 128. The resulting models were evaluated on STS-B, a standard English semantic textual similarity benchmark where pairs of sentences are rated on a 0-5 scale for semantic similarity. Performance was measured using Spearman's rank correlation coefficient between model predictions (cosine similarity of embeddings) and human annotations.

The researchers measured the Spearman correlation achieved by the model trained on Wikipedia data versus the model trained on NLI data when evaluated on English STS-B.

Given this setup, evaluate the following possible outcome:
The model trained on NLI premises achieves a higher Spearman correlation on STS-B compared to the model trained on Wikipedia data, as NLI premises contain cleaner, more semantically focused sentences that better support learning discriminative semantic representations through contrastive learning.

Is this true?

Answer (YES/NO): NO